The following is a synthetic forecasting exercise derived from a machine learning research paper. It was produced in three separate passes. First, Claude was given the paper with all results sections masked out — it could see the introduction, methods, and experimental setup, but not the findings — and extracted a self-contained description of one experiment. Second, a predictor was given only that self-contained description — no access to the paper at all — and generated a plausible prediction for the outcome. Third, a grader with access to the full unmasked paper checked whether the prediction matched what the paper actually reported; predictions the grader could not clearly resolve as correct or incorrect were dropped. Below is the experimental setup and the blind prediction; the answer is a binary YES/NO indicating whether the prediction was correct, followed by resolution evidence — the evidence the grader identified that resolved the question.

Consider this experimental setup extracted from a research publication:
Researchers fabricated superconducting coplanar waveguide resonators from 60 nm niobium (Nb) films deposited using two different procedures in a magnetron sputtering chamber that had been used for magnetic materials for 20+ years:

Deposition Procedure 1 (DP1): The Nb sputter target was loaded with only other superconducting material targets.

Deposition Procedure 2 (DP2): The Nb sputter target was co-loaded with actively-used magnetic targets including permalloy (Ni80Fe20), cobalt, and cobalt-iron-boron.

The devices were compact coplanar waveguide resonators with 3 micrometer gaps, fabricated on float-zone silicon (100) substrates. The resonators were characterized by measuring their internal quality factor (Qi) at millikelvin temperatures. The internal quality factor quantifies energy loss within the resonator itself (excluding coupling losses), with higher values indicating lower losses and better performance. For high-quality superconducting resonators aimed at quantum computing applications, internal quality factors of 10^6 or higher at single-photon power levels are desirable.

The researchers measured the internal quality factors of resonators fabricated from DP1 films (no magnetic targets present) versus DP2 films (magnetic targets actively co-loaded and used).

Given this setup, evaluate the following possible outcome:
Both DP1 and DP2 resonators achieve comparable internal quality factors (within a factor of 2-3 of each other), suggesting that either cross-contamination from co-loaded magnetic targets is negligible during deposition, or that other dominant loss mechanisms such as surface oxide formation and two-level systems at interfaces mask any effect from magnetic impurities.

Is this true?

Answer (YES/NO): YES